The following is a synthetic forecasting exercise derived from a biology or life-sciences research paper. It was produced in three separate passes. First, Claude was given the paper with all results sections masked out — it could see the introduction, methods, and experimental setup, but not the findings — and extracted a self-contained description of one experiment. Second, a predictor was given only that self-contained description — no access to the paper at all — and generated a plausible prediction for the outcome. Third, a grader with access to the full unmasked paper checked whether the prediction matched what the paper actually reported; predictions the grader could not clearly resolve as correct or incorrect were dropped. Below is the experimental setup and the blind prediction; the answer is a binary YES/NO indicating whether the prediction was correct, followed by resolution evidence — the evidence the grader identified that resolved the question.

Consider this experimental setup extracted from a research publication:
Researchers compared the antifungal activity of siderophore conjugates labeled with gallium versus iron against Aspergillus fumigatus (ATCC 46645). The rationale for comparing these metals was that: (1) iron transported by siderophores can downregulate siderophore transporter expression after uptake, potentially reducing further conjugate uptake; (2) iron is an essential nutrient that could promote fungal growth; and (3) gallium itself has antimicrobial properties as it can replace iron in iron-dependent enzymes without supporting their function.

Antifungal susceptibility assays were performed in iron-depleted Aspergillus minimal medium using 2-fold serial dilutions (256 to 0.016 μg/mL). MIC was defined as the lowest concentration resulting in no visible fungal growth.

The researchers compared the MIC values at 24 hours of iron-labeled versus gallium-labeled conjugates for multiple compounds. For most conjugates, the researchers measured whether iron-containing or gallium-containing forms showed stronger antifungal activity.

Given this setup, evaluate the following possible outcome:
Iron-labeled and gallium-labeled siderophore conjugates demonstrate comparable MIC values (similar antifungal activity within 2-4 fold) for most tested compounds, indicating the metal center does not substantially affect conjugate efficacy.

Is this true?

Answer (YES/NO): NO